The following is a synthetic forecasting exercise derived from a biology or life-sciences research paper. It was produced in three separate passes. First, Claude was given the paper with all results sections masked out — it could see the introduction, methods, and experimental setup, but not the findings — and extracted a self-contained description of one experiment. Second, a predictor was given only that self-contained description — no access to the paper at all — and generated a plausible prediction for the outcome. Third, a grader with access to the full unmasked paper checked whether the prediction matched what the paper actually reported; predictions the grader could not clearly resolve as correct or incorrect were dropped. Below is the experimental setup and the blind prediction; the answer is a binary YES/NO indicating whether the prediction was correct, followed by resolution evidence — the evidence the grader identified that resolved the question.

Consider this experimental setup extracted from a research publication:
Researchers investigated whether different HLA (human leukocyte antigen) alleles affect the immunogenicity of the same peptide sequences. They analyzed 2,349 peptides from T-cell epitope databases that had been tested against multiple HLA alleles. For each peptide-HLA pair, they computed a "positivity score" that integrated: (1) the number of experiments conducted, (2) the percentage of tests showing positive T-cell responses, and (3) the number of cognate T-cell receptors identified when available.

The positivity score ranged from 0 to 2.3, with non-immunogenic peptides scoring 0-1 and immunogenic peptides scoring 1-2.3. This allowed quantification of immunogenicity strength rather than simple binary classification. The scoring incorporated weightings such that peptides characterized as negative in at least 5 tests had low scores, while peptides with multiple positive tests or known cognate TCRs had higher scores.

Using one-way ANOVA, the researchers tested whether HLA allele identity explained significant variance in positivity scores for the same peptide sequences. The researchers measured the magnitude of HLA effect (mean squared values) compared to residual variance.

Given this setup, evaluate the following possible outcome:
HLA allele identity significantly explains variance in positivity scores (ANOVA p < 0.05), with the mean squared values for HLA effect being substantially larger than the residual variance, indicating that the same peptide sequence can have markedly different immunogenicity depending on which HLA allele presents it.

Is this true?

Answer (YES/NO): NO